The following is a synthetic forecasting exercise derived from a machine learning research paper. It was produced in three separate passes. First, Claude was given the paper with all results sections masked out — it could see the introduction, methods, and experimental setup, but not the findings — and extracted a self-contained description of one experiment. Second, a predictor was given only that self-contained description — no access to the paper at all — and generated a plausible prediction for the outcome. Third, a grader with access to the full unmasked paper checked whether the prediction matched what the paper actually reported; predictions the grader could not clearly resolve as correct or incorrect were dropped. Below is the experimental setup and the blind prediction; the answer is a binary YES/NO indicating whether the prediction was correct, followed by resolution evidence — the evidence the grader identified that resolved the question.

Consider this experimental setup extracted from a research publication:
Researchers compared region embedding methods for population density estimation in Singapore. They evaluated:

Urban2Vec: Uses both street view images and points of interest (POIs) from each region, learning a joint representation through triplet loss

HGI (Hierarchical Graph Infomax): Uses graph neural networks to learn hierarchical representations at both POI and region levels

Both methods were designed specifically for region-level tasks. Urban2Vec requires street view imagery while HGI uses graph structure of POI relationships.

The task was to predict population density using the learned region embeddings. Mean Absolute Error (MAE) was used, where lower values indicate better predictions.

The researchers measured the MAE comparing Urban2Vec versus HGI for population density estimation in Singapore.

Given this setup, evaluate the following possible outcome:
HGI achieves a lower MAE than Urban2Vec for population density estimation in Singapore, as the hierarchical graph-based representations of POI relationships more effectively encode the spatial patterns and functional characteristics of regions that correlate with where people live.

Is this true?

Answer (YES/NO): YES